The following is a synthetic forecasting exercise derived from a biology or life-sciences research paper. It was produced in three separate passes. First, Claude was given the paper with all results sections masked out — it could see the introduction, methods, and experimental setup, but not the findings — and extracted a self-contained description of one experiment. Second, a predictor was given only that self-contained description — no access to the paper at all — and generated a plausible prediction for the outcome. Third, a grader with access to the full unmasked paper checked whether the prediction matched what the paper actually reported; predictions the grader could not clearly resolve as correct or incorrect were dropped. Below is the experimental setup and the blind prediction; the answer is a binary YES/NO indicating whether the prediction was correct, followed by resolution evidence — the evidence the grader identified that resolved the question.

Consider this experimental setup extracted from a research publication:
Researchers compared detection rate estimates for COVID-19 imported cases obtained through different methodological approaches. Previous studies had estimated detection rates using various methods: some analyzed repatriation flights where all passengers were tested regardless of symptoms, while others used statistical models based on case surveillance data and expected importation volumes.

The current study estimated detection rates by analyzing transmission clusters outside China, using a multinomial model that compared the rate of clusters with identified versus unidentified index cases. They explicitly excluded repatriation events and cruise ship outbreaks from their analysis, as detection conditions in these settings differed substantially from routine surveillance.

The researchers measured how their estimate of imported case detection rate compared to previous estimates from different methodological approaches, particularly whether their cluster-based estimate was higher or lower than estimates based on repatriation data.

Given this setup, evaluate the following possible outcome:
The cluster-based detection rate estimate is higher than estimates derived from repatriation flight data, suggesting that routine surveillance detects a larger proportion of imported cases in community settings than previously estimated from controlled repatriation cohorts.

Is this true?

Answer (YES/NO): YES